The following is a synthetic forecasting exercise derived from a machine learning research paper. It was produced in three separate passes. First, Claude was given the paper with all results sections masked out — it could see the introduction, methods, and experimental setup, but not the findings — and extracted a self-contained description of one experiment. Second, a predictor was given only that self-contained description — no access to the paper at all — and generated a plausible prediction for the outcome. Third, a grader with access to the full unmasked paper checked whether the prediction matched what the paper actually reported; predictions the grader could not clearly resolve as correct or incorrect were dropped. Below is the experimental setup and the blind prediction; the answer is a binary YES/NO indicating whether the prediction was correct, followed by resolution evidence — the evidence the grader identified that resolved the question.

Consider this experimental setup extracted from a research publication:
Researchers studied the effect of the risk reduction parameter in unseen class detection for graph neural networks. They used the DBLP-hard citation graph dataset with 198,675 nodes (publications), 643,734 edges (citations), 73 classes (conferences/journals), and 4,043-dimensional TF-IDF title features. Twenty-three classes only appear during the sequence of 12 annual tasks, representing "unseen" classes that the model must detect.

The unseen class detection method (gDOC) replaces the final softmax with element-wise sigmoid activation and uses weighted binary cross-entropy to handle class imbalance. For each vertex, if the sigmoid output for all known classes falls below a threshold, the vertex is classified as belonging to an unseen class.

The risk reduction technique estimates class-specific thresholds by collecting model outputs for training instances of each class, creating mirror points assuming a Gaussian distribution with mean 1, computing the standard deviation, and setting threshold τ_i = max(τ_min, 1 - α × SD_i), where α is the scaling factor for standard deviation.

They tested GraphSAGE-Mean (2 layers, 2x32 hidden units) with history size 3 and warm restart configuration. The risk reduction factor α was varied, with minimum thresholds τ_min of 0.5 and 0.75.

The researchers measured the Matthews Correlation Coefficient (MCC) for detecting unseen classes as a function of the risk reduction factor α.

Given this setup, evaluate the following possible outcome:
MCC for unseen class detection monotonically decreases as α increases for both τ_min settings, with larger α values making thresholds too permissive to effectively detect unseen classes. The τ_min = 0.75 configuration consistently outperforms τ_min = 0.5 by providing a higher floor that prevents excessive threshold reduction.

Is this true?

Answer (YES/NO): YES